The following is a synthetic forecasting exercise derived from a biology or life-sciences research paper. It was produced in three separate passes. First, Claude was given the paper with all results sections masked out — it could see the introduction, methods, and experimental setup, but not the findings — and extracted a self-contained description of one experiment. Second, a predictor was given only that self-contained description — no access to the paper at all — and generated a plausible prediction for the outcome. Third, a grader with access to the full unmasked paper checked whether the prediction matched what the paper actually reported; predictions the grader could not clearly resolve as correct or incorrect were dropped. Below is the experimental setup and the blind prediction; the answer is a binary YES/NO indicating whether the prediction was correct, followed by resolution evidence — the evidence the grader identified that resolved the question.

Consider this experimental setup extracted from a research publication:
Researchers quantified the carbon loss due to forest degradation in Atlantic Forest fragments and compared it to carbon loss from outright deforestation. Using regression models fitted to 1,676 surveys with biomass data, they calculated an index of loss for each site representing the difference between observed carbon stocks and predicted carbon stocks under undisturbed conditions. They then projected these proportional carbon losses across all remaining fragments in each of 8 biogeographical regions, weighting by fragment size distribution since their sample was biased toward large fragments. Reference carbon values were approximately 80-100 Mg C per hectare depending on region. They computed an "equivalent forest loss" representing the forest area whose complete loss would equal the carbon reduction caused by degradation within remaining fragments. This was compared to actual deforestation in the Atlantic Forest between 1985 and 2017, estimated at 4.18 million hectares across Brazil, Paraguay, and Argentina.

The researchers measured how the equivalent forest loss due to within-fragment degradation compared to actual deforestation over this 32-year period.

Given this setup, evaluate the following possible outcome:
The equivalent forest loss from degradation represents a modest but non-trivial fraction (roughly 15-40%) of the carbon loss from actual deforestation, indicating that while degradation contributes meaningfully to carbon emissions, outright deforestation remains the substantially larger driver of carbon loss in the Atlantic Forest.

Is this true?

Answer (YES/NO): NO